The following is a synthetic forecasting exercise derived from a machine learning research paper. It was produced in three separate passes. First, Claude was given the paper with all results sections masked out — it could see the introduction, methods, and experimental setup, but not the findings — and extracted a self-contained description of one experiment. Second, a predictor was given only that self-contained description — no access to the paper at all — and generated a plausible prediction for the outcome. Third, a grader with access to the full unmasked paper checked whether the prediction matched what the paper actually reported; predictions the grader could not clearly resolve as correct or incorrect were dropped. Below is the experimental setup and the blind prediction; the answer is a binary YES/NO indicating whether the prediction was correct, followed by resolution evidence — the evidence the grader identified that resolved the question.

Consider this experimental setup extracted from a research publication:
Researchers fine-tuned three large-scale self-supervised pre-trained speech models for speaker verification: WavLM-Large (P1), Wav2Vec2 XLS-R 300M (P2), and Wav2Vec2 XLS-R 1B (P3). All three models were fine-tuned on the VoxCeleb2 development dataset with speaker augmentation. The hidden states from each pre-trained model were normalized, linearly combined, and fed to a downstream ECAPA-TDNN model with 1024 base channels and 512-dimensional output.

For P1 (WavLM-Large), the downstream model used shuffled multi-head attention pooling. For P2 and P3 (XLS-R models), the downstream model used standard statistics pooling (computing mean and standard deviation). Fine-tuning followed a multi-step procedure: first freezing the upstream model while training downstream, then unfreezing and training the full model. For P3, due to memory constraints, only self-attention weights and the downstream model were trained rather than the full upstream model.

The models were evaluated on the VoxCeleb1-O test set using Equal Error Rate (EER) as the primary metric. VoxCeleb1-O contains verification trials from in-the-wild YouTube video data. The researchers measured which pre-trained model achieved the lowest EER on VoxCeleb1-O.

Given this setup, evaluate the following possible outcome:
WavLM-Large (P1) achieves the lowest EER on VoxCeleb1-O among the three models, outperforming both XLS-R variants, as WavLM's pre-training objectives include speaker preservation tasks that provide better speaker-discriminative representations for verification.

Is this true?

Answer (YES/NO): YES